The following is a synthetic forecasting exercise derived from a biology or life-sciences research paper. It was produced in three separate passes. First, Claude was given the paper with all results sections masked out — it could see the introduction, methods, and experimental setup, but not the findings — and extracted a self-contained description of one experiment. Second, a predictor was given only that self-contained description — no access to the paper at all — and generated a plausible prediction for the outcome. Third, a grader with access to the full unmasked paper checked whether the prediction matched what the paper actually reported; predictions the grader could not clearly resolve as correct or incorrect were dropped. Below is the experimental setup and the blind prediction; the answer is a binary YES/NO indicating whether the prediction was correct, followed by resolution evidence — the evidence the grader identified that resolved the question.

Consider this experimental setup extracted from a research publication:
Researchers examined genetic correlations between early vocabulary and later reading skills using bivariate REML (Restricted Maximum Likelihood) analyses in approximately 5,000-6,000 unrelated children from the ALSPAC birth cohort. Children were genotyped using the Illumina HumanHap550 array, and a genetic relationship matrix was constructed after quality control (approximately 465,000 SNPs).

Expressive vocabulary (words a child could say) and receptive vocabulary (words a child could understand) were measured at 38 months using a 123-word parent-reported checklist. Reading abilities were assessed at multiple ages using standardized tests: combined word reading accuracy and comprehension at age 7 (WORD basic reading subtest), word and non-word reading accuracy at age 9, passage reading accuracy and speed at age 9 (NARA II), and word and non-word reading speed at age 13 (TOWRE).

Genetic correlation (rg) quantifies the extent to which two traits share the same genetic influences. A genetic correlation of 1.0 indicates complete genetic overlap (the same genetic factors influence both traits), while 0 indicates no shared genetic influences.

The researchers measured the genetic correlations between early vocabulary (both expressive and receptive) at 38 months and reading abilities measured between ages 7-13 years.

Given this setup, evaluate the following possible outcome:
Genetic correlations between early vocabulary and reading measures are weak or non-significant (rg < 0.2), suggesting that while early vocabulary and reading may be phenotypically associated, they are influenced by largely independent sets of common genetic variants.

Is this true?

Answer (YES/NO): NO